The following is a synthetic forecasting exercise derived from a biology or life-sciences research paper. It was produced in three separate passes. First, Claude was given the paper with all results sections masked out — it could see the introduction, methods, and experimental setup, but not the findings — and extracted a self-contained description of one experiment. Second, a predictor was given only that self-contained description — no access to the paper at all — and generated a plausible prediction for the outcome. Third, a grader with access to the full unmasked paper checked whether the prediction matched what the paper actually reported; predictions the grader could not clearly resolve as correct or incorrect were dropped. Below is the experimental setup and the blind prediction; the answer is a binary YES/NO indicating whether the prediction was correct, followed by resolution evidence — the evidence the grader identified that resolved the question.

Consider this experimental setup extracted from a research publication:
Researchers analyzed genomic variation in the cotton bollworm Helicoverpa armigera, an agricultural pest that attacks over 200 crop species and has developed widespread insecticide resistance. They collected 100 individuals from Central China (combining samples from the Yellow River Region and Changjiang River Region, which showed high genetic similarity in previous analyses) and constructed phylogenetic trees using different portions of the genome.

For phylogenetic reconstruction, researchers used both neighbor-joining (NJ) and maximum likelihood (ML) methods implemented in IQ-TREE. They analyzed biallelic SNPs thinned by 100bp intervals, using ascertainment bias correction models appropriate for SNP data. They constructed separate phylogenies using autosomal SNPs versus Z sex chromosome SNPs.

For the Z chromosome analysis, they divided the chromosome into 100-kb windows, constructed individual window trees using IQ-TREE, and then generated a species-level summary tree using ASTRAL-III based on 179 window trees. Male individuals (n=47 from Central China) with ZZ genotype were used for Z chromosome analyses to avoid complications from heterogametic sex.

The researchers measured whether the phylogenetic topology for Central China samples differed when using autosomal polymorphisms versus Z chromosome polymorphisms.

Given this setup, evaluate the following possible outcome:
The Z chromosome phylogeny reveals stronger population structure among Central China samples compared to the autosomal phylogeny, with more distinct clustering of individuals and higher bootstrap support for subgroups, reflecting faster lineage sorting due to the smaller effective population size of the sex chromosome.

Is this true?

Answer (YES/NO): NO